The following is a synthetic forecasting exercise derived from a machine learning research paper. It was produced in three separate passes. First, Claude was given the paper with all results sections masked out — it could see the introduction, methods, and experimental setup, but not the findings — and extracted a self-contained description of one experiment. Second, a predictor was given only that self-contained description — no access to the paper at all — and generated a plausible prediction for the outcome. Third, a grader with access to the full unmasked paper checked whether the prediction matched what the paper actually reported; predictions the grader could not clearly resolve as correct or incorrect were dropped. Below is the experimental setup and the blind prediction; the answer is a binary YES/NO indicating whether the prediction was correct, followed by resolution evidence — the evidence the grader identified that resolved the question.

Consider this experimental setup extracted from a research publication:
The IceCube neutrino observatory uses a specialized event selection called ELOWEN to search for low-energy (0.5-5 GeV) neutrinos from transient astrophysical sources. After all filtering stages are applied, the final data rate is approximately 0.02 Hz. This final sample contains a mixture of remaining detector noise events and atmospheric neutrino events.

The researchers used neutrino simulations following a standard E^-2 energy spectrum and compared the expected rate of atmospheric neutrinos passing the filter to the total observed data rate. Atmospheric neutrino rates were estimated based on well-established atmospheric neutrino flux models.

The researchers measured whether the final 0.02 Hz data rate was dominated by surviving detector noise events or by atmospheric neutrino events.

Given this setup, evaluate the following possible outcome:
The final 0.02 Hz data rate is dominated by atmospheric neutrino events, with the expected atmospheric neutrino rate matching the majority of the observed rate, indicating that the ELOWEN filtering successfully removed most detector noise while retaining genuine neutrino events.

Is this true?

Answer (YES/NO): NO